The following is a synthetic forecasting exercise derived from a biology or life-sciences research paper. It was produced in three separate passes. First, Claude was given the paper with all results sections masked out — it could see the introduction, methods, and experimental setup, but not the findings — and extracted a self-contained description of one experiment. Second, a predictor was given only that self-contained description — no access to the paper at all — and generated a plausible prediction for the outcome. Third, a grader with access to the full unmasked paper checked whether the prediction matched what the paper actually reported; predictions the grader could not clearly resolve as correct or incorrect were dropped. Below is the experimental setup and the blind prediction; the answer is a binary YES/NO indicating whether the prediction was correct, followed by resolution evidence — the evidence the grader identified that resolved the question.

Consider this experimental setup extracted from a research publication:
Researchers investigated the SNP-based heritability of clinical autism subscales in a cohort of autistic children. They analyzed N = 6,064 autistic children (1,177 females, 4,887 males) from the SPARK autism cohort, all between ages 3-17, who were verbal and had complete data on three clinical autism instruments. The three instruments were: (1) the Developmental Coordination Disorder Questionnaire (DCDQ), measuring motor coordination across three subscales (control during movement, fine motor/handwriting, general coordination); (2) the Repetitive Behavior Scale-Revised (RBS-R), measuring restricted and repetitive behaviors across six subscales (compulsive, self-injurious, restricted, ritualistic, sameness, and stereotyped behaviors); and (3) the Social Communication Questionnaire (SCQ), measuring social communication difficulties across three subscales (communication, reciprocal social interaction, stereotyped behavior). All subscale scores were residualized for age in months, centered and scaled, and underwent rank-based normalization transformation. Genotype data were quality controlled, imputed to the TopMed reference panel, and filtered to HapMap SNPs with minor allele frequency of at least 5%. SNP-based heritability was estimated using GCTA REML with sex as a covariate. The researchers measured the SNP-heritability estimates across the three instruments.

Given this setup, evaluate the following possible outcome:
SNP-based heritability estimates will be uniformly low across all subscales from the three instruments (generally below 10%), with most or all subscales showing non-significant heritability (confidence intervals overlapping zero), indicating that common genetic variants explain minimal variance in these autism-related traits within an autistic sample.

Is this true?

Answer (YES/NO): NO